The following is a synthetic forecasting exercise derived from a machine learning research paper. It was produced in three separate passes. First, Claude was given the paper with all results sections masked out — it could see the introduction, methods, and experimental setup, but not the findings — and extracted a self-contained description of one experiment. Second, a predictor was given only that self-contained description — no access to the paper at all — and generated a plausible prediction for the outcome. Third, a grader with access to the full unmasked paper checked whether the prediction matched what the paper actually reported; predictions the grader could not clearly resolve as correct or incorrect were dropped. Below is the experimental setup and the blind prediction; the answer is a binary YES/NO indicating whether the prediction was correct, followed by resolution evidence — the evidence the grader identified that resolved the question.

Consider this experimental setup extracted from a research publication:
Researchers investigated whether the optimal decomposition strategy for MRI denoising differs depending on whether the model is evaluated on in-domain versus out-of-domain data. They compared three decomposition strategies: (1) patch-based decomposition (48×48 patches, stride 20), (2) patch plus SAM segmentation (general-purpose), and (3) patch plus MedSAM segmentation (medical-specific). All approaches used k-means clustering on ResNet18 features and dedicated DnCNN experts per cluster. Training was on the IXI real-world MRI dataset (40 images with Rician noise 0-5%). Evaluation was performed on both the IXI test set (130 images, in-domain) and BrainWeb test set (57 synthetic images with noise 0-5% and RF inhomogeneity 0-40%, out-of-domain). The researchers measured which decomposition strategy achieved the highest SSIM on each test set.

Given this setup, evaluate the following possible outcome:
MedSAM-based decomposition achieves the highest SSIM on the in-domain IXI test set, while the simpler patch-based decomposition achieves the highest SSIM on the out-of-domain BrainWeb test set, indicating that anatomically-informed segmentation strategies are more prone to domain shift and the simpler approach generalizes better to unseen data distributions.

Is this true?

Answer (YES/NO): NO